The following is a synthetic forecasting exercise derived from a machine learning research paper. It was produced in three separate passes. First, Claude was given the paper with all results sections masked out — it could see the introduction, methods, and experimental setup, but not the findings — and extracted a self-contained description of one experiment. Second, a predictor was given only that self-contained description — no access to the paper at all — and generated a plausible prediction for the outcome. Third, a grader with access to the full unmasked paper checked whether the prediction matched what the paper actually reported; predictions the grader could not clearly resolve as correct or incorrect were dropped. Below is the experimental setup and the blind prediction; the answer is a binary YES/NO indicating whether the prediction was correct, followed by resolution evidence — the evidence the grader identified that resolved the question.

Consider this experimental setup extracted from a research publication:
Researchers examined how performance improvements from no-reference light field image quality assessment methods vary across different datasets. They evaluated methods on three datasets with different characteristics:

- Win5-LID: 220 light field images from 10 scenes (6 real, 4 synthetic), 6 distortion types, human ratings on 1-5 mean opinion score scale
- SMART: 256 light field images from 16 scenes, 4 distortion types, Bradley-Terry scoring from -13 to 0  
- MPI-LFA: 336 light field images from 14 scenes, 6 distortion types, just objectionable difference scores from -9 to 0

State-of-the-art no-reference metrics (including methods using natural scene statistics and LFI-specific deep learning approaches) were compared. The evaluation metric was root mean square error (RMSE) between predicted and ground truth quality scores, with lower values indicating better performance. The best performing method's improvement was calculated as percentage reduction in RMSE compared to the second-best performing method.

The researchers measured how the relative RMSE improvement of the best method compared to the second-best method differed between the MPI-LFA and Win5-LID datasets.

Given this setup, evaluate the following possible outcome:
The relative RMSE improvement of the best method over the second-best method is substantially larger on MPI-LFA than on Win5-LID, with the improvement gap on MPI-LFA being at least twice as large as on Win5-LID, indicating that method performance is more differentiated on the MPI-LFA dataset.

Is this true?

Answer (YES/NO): NO